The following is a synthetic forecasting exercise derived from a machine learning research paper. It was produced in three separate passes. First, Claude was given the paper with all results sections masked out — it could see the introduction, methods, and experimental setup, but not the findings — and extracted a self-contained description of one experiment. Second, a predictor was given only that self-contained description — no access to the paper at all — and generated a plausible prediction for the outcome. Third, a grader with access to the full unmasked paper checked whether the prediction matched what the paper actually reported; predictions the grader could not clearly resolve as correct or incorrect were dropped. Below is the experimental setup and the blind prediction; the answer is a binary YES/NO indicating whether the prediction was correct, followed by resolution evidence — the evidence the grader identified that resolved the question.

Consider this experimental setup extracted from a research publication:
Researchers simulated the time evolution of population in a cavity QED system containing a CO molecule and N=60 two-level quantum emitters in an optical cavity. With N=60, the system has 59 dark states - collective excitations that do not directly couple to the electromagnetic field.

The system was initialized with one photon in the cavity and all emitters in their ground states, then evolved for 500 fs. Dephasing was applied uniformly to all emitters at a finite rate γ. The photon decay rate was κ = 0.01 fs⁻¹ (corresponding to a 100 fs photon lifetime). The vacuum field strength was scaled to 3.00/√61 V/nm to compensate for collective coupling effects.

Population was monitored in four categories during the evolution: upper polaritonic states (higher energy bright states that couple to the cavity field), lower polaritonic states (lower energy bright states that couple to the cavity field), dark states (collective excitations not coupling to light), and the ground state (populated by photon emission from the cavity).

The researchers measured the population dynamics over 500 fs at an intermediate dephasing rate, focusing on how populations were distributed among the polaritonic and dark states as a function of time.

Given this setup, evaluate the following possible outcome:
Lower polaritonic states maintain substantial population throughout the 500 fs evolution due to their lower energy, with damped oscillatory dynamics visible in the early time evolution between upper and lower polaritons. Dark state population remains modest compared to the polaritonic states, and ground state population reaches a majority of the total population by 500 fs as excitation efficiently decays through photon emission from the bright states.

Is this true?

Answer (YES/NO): NO